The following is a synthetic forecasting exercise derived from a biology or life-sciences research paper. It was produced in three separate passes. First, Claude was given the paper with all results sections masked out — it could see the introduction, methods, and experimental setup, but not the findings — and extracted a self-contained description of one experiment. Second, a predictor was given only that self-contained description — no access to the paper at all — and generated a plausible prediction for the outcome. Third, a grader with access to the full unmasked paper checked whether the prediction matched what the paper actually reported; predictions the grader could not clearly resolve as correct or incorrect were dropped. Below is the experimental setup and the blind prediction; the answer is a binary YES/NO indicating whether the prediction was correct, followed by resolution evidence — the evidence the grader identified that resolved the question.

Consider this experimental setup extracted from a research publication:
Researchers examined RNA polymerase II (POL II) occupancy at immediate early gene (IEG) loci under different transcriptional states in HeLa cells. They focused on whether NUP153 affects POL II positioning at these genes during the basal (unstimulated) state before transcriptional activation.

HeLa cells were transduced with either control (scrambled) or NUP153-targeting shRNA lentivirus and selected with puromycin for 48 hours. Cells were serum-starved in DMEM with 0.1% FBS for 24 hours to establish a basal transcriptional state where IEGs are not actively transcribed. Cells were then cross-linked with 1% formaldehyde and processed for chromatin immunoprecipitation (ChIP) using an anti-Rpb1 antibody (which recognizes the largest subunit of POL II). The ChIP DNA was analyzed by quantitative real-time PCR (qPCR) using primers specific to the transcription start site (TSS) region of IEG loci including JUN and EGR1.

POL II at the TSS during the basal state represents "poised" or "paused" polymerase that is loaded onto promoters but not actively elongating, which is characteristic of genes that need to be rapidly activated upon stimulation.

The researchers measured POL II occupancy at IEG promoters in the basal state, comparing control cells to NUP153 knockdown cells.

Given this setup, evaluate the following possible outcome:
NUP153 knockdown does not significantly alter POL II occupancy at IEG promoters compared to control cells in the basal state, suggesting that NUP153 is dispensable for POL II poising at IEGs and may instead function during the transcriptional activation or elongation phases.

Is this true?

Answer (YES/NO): NO